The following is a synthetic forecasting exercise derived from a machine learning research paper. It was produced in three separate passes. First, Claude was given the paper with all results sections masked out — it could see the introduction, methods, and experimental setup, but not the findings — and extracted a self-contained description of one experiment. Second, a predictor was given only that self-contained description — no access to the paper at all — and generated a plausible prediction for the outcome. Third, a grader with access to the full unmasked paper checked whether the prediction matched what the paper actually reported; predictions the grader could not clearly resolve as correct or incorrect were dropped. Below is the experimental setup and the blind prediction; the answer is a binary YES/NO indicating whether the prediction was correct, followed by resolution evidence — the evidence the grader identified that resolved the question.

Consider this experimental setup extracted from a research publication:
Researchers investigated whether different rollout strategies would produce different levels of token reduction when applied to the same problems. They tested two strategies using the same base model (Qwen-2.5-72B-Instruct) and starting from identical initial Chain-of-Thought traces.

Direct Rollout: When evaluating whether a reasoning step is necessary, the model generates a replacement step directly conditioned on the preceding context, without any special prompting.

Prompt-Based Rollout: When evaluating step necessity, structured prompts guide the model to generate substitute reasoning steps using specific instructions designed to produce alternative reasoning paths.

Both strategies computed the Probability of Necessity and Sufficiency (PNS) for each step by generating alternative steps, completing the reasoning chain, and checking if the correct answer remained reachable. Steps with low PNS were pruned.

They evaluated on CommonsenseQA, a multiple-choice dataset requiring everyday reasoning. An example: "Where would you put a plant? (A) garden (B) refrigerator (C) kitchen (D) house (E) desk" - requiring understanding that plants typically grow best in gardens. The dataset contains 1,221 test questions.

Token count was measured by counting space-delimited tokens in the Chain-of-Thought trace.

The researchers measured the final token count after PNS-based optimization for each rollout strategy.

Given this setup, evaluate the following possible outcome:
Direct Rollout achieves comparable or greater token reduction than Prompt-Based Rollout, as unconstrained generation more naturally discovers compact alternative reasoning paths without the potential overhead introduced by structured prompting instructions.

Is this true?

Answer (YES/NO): YES